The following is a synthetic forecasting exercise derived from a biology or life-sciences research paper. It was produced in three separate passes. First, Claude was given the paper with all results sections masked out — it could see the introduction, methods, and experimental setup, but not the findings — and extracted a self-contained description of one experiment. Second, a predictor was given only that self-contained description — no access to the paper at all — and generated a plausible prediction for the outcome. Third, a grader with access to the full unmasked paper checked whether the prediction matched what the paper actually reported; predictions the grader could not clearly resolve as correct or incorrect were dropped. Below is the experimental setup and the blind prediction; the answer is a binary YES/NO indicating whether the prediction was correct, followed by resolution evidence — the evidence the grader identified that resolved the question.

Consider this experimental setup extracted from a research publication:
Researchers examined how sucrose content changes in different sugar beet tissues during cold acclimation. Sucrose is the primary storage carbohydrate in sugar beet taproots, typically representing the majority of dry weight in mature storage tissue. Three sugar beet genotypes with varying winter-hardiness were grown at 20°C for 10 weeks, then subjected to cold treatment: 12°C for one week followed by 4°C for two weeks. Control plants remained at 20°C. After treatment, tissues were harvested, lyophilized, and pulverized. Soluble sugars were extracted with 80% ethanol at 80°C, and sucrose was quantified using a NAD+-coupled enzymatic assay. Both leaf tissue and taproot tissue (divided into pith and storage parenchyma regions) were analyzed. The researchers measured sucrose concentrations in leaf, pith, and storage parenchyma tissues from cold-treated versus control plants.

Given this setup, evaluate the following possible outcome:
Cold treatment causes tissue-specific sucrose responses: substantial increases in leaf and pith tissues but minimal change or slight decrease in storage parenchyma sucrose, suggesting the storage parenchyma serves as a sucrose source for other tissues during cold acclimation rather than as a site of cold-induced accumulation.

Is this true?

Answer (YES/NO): NO